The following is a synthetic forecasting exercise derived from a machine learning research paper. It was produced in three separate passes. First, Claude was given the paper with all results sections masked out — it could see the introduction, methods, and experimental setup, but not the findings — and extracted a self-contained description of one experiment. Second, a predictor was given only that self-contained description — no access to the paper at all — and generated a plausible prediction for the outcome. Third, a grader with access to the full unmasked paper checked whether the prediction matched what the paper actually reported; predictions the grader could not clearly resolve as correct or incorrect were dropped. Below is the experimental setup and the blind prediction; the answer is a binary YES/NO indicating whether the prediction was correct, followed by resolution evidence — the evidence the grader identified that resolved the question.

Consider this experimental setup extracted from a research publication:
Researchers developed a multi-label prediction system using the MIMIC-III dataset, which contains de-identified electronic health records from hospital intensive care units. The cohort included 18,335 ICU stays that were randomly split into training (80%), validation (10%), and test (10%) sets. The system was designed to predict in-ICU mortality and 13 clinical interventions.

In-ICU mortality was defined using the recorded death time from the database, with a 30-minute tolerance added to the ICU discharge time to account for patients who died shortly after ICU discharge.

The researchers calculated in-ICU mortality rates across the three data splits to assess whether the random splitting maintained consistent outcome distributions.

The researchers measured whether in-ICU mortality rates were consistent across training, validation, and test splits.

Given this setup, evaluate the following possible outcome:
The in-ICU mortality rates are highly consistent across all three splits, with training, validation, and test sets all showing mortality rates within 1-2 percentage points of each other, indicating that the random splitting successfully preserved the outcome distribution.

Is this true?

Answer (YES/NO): YES